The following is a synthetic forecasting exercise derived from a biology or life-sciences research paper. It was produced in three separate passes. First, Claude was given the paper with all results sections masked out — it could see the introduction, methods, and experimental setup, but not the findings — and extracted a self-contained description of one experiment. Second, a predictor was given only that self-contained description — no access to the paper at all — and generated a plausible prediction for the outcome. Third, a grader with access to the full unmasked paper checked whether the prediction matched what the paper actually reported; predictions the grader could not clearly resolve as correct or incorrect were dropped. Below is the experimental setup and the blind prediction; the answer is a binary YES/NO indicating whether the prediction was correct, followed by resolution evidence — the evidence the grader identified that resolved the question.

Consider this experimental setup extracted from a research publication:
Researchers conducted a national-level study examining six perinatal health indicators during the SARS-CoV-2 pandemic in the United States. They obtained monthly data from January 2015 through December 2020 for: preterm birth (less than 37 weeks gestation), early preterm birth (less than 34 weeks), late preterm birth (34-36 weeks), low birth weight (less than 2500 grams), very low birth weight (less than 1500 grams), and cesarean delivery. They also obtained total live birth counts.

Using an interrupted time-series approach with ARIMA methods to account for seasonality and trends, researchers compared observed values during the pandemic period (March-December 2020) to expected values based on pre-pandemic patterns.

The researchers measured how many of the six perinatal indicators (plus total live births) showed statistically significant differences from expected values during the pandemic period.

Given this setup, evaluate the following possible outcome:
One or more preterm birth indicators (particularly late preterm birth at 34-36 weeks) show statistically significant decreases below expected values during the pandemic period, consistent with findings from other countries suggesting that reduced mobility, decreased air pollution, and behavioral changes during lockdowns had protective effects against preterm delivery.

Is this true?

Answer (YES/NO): YES